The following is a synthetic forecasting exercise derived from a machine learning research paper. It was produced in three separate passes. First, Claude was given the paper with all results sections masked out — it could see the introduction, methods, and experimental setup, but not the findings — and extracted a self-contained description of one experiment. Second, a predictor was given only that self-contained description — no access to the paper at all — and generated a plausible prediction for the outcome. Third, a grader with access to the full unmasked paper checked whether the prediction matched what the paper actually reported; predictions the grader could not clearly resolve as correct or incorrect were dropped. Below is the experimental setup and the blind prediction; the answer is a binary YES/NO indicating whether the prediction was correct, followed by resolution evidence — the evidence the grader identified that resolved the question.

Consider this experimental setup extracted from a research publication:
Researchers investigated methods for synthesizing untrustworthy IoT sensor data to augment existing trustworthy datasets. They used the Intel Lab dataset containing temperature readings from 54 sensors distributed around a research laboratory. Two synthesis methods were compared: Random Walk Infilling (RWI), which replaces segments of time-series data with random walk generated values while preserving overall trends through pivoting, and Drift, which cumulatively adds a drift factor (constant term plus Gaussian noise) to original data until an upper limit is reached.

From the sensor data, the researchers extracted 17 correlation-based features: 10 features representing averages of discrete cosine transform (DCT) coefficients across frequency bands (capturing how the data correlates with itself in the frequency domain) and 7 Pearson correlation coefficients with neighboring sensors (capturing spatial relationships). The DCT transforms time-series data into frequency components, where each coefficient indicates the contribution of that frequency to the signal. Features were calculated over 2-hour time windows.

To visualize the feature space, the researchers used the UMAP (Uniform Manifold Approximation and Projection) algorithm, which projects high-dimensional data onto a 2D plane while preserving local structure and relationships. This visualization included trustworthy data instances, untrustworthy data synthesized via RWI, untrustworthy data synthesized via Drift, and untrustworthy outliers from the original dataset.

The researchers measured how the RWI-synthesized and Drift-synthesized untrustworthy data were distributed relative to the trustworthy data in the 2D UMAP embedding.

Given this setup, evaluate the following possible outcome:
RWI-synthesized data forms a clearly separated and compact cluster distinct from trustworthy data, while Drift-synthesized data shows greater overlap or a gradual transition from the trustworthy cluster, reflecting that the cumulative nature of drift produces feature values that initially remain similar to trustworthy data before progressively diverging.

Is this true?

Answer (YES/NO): NO